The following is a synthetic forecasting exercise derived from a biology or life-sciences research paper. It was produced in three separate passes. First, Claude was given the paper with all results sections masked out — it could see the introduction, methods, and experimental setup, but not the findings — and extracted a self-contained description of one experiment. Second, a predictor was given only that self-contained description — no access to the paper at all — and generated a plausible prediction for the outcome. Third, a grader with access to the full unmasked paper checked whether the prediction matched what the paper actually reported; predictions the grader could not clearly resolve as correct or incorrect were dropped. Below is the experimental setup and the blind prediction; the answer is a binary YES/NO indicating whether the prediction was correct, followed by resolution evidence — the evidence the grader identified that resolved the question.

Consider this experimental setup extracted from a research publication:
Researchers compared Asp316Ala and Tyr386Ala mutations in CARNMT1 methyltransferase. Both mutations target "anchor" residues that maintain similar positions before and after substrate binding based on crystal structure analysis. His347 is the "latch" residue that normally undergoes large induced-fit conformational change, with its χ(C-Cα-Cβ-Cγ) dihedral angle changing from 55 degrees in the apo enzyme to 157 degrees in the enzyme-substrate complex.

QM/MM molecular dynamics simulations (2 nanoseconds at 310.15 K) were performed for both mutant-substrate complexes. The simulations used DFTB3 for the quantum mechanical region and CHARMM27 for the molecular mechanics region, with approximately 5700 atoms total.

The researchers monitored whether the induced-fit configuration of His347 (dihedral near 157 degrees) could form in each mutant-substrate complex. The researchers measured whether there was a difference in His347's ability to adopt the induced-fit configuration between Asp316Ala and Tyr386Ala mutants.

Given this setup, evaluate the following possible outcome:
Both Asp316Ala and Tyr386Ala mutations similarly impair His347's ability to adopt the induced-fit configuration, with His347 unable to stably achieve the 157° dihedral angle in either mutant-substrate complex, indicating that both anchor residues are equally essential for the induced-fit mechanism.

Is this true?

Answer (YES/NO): NO